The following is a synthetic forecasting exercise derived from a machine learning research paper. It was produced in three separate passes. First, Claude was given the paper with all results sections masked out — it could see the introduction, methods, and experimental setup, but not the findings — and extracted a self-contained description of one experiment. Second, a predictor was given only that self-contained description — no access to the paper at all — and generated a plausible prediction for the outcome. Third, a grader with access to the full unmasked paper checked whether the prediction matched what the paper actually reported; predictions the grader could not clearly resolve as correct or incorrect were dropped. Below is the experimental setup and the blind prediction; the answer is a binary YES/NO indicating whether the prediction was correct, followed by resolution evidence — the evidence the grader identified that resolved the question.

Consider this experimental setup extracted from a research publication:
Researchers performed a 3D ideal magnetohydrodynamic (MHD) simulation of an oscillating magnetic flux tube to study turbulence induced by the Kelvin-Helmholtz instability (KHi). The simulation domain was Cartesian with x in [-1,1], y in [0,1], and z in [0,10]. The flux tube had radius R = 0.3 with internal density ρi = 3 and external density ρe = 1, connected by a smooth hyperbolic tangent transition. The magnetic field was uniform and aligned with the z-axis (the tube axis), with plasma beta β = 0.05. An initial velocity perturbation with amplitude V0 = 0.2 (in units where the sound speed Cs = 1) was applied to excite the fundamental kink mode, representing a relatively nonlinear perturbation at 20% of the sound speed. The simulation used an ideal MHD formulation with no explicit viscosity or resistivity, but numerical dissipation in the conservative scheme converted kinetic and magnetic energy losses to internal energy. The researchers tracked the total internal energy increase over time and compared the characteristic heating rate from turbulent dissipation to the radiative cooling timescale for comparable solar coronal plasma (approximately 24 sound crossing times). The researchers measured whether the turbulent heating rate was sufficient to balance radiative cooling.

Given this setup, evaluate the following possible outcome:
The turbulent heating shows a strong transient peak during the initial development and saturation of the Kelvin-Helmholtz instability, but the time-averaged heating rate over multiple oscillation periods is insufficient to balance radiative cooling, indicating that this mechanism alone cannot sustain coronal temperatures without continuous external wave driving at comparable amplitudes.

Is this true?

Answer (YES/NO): NO